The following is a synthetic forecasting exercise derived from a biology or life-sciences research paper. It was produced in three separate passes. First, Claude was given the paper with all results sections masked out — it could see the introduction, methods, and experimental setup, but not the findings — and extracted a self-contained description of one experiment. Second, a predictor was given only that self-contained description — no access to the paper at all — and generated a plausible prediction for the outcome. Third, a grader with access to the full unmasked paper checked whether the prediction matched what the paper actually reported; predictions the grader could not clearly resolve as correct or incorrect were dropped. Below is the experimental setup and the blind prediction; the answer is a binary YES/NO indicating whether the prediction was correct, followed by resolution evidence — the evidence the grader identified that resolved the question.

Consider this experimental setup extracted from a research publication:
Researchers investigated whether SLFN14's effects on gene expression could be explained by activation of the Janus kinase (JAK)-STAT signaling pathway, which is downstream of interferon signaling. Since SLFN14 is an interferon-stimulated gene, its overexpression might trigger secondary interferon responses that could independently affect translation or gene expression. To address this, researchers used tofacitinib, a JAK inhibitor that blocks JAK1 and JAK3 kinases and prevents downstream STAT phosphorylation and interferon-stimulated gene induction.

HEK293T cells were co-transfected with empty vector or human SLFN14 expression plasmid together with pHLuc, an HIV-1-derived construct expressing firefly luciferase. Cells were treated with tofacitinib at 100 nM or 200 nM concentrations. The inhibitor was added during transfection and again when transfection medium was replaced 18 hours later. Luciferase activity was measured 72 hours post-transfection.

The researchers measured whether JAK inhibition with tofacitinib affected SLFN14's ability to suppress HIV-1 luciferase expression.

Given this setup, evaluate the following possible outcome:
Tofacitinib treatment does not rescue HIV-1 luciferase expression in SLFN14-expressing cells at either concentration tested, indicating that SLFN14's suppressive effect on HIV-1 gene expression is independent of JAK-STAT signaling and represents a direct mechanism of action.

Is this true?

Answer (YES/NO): YES